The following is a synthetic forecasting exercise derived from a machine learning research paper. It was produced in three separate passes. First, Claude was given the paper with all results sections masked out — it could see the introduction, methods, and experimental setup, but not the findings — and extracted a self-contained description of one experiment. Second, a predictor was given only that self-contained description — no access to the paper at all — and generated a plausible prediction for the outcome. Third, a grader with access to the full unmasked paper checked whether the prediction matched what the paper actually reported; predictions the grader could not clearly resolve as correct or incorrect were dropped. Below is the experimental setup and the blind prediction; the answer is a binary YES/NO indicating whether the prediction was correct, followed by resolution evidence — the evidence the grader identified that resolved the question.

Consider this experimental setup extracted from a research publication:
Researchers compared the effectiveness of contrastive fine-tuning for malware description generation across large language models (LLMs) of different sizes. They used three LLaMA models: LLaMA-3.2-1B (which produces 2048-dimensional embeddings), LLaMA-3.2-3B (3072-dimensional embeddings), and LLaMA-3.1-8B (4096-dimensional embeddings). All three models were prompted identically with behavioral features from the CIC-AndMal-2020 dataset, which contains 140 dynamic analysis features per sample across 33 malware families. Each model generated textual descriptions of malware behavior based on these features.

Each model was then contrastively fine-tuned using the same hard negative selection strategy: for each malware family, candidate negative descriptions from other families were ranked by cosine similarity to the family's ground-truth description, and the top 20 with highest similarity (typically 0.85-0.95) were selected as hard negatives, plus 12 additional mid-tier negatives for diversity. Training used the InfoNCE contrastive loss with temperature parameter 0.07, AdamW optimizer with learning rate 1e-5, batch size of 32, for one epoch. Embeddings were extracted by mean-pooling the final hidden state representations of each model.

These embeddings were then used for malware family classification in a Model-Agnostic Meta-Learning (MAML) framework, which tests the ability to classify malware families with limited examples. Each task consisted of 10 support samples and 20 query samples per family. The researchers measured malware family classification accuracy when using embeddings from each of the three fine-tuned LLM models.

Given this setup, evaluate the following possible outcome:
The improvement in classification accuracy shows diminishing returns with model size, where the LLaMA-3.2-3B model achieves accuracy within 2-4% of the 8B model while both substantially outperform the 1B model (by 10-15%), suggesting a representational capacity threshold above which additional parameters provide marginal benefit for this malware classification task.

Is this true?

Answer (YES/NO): NO